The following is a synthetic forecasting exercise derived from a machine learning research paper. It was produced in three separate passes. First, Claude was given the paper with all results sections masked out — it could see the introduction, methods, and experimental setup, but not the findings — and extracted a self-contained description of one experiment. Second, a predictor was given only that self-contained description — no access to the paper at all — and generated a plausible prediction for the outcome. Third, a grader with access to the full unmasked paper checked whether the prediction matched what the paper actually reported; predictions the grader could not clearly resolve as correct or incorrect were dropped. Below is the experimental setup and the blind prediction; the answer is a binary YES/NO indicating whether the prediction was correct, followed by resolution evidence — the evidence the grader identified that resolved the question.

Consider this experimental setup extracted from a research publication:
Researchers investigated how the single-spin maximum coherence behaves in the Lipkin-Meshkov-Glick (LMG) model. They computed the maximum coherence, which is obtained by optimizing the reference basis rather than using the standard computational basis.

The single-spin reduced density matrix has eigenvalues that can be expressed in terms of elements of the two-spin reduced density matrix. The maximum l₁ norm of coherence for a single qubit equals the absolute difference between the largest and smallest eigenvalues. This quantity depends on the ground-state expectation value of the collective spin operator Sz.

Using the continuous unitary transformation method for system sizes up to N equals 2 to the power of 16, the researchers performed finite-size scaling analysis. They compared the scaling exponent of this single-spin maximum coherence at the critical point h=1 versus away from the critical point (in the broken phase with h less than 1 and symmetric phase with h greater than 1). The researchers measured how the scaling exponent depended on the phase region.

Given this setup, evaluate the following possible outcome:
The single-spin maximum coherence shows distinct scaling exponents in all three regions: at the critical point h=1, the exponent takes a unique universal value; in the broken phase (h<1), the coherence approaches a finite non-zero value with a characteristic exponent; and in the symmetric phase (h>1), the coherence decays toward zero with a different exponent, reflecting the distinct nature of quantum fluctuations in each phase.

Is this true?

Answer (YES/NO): NO